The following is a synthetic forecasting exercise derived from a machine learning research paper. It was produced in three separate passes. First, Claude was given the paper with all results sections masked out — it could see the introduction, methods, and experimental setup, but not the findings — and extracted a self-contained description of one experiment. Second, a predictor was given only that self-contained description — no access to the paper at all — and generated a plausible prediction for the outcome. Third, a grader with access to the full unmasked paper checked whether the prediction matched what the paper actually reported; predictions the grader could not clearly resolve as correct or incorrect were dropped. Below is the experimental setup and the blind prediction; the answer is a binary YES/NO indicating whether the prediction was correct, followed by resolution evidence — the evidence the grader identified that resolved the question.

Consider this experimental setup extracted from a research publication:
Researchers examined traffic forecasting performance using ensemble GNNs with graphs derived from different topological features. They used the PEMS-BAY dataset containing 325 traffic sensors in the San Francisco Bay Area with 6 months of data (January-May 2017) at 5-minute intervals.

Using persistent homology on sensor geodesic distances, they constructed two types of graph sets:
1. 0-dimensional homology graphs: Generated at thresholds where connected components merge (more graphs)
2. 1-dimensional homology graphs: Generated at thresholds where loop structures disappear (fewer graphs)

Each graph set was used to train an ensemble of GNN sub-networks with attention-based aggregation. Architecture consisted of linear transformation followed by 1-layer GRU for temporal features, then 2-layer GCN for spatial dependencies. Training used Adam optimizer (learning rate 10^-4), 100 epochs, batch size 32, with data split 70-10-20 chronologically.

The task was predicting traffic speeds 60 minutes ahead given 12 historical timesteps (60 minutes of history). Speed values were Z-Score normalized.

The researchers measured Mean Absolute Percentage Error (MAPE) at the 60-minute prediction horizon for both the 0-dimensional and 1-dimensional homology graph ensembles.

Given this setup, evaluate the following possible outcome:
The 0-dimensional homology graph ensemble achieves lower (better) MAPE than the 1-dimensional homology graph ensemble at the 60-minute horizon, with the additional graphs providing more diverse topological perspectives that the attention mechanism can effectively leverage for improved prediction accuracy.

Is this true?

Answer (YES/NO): YES